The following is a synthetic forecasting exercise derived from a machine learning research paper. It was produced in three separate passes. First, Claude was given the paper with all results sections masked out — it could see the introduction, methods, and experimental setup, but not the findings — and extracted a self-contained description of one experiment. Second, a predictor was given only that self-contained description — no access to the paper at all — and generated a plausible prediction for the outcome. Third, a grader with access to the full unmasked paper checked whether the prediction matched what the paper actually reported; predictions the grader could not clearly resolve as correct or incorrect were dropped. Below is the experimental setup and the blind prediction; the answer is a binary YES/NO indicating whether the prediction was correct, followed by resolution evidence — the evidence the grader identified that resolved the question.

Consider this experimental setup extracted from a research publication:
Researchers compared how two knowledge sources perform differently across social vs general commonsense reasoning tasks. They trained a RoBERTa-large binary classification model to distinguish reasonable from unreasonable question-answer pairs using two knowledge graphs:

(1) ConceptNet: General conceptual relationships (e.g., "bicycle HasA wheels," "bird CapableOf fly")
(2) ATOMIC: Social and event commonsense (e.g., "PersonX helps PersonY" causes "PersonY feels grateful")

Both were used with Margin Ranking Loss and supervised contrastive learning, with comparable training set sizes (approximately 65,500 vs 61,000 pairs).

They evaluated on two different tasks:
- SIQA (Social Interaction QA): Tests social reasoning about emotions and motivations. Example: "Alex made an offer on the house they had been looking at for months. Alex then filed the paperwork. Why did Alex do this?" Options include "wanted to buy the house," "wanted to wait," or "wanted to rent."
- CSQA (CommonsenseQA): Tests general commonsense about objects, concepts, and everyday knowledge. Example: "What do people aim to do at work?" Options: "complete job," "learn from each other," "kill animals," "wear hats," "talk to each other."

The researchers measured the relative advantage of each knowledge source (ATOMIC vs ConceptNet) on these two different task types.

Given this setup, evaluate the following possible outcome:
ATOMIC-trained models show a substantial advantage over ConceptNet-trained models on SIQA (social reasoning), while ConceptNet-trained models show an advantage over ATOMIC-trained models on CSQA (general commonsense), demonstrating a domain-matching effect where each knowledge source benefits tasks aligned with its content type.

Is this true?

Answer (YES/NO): YES